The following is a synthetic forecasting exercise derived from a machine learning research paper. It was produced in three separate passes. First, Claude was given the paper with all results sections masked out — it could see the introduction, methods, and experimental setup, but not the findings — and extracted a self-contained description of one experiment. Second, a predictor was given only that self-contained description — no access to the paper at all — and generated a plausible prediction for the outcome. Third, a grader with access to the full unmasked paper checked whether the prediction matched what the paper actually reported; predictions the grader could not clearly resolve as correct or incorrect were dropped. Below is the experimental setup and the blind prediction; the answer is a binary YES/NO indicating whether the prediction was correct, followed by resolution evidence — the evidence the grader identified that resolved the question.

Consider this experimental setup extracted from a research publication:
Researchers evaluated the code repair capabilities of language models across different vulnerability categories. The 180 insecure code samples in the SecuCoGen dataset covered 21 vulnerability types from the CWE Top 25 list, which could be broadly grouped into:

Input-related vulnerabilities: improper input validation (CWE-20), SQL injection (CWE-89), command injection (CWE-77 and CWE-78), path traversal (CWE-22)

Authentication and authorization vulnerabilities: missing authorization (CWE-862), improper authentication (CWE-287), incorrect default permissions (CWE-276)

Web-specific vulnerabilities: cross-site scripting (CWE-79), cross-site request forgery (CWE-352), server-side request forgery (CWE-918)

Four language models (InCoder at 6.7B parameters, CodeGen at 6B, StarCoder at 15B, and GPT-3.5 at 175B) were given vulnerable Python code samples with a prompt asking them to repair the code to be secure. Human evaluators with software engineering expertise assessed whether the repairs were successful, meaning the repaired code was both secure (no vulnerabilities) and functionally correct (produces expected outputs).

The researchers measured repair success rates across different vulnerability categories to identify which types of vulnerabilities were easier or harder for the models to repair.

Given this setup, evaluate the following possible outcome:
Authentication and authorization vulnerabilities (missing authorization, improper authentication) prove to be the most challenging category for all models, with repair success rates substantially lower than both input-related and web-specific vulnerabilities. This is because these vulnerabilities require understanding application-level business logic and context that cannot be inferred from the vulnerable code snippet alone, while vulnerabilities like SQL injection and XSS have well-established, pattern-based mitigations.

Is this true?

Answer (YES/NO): NO